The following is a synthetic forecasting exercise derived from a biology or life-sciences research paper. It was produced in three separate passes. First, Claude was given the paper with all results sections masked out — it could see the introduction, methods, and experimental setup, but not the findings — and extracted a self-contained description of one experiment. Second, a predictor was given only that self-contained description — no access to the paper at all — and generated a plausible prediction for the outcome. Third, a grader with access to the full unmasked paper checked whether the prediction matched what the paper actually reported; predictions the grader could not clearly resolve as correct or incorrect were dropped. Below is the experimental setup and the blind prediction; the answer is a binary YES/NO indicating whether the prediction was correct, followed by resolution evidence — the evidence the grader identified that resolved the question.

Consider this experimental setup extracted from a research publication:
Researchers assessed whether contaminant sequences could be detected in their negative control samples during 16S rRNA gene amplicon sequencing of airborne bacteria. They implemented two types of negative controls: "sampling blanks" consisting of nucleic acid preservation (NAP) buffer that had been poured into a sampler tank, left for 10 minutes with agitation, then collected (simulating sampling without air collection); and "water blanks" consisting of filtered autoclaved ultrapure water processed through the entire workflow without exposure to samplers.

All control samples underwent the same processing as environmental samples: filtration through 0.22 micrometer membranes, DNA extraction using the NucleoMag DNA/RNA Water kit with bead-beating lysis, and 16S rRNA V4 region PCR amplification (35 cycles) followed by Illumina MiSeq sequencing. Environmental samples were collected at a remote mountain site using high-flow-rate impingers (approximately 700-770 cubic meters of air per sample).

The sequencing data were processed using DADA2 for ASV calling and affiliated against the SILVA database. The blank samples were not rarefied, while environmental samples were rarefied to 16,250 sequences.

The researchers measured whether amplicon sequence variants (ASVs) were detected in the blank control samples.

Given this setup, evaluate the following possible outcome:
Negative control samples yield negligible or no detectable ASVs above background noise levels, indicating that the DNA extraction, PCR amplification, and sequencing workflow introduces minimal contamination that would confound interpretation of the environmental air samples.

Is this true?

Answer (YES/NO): NO